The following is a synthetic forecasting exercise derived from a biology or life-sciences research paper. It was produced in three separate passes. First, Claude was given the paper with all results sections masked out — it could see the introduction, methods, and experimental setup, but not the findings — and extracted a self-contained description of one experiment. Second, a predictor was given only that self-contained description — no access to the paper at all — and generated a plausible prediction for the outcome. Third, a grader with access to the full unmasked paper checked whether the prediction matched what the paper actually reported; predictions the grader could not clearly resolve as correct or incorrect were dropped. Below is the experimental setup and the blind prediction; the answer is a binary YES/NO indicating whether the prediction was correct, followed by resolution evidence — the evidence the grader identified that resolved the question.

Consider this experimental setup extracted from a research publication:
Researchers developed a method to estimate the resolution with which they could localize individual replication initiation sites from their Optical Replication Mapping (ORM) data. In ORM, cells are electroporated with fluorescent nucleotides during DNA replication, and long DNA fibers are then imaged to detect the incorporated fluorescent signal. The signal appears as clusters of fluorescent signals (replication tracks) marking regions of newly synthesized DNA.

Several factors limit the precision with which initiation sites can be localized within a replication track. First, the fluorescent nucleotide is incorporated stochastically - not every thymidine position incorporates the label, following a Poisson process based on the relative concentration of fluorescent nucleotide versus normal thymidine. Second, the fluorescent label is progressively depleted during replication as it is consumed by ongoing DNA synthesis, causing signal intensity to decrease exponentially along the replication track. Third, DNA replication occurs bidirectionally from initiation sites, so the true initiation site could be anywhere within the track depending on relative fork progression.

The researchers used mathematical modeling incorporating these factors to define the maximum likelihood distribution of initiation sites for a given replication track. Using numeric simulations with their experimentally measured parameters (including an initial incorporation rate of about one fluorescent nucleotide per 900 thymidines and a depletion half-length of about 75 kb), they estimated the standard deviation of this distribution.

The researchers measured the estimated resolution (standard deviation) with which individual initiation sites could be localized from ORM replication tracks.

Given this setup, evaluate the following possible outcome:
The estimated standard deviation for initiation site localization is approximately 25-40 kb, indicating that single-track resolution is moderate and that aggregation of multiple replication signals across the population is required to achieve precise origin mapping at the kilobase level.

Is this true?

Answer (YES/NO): NO